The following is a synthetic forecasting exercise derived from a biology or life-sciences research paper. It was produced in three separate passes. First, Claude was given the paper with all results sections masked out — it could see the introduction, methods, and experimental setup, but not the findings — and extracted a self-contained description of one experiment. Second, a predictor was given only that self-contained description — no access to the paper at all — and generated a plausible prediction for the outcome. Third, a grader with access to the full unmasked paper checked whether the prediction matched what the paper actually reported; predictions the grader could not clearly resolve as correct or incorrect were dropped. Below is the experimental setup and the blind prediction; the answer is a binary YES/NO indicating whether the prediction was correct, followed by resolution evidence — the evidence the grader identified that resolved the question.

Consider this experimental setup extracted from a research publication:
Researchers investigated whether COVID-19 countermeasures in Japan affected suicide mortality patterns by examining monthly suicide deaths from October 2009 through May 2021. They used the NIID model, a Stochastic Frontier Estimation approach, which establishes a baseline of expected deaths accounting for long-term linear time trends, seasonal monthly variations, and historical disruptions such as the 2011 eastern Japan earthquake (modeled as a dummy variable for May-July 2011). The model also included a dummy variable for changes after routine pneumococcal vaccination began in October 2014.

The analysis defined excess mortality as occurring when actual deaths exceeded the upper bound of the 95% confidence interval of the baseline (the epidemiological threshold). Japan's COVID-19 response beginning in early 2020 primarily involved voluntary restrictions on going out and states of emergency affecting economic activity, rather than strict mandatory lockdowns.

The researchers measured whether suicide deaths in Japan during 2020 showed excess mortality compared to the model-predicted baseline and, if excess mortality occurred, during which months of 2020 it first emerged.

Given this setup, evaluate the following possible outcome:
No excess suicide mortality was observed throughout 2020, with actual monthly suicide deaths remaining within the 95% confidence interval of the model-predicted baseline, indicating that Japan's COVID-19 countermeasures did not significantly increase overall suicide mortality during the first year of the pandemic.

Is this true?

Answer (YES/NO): NO